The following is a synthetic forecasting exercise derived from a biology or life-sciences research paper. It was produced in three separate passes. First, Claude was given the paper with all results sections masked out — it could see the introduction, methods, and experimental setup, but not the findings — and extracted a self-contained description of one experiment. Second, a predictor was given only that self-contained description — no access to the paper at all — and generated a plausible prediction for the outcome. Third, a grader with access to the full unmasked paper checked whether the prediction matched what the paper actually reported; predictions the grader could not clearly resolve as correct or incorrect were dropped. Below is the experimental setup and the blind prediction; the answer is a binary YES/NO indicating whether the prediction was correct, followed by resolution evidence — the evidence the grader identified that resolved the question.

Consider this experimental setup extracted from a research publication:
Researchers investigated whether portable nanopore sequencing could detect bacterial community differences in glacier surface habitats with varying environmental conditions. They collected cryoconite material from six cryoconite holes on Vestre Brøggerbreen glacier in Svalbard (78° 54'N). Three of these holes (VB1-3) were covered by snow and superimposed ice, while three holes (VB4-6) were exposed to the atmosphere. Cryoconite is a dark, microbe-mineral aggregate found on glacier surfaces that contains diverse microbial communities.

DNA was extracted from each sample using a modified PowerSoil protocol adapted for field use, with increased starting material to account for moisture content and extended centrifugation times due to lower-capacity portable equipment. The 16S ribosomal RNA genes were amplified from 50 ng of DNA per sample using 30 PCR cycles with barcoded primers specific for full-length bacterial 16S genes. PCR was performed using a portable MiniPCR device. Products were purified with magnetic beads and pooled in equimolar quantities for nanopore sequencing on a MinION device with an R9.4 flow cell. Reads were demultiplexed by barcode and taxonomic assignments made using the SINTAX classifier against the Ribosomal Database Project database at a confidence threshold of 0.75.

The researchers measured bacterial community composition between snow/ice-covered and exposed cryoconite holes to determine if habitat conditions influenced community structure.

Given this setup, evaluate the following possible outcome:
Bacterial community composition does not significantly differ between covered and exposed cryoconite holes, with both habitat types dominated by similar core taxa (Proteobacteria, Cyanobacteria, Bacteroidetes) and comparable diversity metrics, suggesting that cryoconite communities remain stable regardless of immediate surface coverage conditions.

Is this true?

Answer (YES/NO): NO